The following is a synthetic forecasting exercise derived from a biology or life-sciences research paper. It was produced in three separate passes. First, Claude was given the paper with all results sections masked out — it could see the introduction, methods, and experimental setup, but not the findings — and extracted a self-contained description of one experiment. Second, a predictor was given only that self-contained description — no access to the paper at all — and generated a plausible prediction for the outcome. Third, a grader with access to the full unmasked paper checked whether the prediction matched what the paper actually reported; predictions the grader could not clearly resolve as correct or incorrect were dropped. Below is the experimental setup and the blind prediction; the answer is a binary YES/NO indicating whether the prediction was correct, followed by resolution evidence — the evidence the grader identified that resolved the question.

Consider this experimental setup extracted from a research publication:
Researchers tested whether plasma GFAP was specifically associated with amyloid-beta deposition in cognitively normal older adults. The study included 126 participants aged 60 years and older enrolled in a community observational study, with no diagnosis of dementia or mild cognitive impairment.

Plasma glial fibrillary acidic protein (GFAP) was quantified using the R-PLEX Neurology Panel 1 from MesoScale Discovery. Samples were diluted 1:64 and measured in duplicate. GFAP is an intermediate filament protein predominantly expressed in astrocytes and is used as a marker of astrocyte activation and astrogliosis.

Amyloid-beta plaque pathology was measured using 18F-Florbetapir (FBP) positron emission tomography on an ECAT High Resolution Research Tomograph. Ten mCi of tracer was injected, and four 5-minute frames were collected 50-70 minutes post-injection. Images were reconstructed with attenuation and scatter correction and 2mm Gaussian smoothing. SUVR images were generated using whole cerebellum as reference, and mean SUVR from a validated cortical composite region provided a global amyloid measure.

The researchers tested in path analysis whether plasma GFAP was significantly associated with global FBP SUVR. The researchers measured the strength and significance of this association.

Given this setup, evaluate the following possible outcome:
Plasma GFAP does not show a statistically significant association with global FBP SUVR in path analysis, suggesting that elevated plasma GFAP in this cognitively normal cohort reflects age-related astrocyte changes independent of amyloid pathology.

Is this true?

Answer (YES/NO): NO